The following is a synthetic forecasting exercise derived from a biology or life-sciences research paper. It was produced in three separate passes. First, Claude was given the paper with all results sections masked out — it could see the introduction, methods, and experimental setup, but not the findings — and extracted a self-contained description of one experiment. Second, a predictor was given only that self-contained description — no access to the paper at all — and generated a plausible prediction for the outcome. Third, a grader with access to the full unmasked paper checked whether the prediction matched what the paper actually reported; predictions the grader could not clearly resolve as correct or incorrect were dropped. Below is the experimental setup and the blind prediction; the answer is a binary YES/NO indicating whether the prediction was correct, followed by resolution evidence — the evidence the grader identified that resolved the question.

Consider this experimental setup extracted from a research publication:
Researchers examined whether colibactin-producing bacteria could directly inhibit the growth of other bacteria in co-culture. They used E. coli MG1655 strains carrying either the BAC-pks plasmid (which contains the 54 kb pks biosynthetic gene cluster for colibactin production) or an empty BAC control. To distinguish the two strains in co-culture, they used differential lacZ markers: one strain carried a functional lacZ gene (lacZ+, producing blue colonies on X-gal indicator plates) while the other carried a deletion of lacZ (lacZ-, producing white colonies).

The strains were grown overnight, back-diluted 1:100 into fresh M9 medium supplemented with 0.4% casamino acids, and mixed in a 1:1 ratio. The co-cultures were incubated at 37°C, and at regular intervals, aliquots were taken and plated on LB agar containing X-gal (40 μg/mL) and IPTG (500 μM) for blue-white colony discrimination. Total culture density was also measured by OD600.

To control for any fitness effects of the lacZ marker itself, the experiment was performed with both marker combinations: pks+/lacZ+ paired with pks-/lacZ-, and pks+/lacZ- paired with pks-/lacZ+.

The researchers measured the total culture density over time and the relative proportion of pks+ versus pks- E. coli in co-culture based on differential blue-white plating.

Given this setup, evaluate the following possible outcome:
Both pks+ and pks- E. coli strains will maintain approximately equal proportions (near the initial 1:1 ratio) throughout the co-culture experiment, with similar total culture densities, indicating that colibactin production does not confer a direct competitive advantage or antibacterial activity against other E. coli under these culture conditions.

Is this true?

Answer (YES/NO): YES